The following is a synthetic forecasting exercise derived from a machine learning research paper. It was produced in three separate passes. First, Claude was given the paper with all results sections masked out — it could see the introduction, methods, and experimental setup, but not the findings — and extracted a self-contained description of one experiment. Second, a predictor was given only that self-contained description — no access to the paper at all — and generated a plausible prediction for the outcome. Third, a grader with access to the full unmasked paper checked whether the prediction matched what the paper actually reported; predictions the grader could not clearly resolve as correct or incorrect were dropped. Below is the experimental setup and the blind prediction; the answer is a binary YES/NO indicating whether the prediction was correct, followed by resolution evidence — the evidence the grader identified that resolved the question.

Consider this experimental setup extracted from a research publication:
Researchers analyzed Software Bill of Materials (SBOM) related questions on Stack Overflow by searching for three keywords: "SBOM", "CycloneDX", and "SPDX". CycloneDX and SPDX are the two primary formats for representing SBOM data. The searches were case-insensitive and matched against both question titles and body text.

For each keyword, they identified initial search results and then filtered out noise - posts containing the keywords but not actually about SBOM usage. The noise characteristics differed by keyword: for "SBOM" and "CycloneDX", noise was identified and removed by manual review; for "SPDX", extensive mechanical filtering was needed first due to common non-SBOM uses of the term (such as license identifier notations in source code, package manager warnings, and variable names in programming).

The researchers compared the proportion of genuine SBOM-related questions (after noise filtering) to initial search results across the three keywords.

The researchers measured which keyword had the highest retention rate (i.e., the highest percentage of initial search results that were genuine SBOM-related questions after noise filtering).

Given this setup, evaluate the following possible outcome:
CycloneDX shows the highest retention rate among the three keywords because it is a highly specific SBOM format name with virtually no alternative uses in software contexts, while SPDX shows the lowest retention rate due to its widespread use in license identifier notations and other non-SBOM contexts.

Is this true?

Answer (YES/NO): YES